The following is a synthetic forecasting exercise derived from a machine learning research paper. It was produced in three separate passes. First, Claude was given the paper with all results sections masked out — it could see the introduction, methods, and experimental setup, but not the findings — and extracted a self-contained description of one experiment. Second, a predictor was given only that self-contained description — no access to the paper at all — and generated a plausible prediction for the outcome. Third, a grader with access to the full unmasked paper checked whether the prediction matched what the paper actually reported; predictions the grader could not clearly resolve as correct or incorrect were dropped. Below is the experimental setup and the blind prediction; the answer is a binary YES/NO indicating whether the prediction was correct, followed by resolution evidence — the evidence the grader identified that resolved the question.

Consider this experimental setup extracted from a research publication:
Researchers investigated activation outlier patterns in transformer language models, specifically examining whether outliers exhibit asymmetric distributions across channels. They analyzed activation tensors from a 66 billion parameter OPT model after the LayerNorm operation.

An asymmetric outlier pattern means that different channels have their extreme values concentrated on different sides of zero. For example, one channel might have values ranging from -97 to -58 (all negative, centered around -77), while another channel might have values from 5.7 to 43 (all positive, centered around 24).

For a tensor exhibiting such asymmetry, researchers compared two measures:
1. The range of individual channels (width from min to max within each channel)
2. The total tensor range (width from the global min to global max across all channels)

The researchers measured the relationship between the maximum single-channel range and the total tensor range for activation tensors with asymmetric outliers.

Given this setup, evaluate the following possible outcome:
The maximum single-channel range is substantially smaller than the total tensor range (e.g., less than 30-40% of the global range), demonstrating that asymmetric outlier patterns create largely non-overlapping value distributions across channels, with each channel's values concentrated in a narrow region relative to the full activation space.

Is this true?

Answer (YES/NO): YES